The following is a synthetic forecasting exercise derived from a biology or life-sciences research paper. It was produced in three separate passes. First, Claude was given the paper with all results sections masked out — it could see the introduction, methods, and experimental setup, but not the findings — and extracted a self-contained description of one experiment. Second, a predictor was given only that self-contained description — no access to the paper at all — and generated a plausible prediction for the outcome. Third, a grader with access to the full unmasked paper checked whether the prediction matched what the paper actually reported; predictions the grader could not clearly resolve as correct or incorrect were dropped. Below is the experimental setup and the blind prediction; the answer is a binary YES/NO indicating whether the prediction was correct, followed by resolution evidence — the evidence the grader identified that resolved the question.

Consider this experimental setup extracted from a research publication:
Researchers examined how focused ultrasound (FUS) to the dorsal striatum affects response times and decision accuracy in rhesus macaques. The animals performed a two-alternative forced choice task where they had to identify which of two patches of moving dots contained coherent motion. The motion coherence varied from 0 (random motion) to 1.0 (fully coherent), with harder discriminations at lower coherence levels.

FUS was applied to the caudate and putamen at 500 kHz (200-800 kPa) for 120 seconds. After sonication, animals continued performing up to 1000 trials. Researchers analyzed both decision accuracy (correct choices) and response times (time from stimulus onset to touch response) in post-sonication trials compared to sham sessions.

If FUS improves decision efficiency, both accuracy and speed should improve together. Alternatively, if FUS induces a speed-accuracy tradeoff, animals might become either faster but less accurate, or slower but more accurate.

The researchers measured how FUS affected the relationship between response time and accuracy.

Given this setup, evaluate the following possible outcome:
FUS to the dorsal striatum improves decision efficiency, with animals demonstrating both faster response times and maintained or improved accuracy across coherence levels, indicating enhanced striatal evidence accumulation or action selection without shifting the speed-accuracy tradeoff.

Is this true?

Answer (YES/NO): NO